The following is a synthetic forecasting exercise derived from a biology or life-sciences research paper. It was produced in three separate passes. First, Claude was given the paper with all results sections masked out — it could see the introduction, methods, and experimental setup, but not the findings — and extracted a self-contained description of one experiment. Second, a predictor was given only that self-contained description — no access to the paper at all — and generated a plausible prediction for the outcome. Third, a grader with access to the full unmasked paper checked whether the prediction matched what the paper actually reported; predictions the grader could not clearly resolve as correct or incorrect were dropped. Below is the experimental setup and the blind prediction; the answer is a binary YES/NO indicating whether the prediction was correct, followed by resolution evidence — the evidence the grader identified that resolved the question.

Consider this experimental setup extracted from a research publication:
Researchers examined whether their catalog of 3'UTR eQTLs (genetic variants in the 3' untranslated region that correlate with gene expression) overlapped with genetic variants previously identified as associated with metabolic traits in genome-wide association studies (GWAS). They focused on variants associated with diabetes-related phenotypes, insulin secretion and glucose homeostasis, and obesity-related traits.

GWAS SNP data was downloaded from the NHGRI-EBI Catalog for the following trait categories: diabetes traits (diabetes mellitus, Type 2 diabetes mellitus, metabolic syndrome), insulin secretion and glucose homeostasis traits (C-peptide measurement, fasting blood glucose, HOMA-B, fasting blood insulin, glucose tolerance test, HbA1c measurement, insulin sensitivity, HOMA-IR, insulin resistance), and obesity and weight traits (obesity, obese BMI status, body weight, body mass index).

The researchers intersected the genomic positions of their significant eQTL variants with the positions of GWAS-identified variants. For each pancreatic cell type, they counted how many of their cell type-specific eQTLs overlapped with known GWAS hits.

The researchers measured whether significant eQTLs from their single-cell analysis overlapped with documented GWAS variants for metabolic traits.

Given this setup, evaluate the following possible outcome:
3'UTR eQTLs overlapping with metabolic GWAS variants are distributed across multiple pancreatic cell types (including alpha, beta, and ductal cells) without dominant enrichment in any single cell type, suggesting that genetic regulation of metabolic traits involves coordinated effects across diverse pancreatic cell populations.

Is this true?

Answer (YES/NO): NO